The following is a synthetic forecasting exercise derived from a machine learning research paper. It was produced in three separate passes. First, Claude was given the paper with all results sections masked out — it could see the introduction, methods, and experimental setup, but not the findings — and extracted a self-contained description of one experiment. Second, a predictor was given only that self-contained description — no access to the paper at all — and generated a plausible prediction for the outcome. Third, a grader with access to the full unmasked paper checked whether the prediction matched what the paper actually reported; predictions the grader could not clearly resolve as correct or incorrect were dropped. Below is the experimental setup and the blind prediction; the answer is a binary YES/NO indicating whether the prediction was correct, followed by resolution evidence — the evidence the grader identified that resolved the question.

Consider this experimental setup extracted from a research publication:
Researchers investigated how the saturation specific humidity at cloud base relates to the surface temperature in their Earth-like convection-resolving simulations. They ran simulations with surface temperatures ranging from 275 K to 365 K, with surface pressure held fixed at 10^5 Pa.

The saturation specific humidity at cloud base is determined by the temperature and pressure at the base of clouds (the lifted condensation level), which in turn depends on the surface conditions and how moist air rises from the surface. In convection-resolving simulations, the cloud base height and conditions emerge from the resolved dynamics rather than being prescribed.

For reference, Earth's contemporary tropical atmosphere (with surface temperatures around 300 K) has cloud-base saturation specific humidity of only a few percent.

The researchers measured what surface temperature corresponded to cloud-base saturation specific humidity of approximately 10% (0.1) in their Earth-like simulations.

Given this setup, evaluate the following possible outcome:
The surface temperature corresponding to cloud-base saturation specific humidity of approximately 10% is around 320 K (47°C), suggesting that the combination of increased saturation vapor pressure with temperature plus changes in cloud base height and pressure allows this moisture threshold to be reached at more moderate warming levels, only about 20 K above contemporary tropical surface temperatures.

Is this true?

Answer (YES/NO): NO